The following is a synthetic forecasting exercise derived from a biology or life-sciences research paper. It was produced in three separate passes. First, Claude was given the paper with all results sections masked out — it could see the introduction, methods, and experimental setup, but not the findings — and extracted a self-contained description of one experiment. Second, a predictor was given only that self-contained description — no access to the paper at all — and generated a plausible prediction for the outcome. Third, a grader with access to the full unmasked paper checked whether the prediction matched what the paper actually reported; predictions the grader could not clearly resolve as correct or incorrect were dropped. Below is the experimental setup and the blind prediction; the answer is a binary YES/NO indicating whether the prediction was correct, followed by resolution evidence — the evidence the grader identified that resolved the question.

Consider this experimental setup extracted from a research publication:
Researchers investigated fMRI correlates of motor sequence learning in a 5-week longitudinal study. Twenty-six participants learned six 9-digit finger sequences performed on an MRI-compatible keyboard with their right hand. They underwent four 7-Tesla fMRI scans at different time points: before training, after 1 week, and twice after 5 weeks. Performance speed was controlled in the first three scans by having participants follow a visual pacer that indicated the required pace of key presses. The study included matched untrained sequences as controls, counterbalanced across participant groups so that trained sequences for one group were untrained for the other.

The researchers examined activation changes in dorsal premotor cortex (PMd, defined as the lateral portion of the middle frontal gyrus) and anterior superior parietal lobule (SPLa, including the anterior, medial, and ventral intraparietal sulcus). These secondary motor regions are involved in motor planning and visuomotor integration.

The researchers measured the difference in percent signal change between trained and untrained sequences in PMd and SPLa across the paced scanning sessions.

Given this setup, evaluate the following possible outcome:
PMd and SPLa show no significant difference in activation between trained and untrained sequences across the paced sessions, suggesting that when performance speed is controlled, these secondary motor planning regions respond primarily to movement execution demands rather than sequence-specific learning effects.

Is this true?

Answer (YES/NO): NO